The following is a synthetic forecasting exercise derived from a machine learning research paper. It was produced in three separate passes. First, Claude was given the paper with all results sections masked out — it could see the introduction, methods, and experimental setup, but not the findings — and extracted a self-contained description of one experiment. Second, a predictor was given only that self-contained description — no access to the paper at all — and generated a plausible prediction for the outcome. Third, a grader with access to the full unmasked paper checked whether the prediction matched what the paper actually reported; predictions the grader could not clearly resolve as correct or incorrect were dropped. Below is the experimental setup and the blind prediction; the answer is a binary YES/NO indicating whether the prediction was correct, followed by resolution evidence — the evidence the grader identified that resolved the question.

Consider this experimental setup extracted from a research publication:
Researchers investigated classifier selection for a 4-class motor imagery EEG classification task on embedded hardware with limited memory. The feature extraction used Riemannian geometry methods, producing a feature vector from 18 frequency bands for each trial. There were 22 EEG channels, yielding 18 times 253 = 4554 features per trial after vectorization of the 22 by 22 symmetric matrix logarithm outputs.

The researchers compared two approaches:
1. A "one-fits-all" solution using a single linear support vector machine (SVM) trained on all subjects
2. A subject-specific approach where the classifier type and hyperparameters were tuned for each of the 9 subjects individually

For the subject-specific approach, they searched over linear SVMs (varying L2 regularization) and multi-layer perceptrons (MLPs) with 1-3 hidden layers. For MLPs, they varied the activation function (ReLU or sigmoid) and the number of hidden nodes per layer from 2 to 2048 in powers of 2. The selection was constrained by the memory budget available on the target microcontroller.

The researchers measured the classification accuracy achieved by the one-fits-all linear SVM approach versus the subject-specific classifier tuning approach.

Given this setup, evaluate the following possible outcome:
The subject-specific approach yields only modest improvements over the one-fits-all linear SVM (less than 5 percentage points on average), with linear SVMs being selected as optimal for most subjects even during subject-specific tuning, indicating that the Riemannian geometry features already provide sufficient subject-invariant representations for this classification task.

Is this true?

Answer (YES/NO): NO